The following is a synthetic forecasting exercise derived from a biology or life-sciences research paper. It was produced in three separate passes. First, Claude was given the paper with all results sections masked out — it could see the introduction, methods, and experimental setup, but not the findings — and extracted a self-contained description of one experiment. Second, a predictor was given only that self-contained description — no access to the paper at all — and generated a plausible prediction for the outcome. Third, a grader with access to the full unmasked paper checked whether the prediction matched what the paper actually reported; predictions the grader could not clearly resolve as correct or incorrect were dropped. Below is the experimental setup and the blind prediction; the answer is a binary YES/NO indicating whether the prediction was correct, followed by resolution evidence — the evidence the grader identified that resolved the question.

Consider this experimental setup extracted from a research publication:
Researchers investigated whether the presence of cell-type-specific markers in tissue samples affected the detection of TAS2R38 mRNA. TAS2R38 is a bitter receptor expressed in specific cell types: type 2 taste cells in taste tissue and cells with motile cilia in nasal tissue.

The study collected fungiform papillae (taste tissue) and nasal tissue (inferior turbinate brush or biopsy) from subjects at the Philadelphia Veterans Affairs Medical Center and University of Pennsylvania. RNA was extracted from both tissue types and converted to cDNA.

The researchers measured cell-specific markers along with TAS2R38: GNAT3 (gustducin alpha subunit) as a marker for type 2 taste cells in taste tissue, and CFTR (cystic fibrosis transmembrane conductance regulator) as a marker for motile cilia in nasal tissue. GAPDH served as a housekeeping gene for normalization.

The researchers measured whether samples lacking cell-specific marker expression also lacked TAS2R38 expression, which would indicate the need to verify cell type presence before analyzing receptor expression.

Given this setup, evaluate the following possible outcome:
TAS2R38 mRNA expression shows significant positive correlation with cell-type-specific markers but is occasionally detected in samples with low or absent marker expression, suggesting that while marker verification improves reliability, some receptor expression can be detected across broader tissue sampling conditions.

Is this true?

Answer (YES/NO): NO